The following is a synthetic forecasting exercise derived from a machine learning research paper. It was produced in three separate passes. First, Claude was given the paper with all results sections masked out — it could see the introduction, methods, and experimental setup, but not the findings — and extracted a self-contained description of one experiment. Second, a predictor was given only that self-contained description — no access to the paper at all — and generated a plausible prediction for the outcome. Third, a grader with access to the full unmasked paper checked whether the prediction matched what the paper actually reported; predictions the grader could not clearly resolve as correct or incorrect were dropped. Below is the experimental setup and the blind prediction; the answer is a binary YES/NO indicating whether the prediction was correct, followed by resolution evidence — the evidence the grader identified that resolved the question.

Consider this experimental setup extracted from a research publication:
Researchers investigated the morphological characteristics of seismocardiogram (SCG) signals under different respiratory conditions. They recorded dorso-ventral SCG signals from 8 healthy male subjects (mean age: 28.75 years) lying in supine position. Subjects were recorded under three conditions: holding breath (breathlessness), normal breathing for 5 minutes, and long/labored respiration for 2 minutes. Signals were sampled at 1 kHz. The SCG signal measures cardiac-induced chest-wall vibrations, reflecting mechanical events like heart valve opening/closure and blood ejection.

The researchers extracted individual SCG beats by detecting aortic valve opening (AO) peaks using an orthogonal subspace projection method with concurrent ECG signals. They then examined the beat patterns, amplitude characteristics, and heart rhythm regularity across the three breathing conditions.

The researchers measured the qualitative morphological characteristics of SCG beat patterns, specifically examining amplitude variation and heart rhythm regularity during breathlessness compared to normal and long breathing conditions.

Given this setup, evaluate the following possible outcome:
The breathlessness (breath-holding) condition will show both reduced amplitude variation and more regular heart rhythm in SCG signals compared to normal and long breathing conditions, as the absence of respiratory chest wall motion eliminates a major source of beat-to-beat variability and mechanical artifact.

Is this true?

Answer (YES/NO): YES